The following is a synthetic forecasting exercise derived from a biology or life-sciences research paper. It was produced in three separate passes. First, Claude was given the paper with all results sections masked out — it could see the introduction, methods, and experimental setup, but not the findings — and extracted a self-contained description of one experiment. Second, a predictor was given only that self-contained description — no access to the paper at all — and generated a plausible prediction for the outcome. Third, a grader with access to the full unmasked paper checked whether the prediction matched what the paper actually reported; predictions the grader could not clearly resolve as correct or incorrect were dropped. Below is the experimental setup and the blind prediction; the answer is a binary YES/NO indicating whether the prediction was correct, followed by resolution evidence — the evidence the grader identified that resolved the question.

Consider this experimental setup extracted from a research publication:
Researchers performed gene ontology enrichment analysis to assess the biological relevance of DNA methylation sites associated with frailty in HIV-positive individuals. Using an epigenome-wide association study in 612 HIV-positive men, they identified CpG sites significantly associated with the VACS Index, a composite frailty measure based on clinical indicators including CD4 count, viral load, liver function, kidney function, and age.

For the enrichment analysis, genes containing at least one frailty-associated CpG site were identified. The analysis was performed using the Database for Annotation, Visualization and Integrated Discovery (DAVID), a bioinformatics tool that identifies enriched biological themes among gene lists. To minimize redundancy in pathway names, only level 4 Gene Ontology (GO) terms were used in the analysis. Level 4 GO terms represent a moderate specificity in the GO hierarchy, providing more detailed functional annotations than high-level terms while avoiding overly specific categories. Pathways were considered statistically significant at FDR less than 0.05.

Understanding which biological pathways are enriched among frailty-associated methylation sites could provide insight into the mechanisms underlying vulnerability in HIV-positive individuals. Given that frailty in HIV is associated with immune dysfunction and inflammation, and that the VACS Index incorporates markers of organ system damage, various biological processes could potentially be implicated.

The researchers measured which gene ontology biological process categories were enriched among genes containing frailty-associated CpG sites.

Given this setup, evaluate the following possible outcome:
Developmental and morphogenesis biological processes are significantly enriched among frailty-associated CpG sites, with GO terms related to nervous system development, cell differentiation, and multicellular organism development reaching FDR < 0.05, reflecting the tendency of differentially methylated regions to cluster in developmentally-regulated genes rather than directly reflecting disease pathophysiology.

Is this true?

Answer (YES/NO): NO